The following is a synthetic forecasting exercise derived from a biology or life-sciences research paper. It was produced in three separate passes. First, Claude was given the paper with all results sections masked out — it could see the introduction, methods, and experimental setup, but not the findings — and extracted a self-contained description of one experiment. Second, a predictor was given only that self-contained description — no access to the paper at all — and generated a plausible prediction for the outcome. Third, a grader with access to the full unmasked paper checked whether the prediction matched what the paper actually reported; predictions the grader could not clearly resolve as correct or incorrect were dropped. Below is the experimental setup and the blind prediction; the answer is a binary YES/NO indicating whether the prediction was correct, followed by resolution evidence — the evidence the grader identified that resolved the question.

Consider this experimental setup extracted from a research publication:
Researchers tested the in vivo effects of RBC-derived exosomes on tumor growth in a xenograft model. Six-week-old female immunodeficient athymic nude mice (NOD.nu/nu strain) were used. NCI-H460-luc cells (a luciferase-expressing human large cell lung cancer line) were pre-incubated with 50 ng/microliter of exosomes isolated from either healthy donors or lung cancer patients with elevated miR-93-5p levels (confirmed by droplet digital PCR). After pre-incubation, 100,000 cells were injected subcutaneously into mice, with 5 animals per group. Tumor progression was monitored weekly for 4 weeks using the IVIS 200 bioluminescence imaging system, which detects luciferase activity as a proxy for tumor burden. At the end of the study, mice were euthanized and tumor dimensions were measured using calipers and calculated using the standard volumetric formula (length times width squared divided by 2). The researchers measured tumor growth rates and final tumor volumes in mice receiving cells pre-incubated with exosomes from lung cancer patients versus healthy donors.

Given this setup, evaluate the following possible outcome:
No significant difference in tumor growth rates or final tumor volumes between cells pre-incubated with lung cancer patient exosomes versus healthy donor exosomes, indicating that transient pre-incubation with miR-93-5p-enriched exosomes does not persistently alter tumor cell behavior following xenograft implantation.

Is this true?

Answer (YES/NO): NO